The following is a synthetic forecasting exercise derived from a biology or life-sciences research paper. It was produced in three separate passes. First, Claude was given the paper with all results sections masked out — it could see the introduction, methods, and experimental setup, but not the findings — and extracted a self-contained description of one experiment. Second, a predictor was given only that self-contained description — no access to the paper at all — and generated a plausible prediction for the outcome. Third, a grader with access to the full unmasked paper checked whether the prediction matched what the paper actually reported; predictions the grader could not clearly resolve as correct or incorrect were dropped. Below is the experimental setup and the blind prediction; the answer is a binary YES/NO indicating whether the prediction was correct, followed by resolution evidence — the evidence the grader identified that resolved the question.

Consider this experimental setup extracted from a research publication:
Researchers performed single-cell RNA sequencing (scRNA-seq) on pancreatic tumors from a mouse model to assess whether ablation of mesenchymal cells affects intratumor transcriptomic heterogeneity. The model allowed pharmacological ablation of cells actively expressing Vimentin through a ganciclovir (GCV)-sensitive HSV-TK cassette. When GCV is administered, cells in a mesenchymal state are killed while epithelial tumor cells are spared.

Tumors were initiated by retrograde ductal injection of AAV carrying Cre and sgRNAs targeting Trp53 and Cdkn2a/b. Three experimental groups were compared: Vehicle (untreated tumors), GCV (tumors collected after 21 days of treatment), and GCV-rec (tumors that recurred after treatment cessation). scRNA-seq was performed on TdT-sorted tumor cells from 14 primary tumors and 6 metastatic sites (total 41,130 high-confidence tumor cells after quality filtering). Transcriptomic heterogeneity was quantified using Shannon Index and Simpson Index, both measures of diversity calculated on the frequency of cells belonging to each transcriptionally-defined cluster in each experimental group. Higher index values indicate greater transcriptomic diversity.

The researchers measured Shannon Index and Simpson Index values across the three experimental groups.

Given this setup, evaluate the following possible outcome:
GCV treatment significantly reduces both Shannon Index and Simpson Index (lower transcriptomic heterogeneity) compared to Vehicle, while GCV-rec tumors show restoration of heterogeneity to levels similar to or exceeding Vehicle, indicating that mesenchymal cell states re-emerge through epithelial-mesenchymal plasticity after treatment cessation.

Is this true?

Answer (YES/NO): YES